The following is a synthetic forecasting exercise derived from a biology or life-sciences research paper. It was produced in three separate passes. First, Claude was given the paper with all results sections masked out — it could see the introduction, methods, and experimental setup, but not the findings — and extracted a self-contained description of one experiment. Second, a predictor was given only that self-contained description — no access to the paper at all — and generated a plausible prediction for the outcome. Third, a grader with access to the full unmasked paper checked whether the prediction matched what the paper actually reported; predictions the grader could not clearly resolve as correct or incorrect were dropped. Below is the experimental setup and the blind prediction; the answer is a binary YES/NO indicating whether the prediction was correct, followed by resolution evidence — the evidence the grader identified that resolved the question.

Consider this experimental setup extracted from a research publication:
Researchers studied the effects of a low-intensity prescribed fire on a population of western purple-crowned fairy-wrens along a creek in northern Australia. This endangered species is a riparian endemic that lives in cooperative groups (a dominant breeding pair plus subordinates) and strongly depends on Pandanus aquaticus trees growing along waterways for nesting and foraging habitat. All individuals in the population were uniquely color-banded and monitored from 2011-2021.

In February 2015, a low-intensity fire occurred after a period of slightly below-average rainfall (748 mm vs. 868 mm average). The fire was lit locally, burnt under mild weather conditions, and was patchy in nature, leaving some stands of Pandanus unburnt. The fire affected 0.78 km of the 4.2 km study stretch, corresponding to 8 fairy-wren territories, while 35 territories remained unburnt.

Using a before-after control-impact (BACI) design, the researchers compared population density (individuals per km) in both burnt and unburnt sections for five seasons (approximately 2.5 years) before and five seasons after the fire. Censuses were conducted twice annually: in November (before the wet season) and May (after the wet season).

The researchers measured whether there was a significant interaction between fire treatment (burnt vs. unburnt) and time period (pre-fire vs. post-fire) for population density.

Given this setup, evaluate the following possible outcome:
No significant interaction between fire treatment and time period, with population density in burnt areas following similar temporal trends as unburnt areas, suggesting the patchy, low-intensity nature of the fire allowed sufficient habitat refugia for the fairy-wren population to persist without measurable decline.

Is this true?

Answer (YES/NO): NO